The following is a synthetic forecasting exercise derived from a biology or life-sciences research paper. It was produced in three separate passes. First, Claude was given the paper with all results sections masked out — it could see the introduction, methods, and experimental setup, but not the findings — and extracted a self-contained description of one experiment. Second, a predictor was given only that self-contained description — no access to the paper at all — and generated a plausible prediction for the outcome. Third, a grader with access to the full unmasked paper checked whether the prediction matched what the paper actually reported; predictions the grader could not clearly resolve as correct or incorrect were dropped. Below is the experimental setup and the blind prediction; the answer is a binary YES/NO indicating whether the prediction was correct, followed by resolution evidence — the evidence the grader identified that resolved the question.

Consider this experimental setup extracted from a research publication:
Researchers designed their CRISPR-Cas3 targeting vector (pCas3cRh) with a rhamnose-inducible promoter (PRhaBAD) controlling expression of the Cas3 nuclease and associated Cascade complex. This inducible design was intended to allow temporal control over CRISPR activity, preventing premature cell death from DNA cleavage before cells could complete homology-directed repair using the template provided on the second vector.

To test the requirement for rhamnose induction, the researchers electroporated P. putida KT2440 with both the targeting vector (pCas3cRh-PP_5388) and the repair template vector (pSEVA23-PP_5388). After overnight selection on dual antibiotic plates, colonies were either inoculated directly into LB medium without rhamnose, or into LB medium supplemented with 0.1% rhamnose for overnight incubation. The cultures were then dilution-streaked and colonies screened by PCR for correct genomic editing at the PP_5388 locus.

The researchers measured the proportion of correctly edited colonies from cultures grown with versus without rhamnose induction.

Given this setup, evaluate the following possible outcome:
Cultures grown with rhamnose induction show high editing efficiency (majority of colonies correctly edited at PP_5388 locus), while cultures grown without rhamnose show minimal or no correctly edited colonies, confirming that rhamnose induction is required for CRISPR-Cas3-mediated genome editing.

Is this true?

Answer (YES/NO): YES